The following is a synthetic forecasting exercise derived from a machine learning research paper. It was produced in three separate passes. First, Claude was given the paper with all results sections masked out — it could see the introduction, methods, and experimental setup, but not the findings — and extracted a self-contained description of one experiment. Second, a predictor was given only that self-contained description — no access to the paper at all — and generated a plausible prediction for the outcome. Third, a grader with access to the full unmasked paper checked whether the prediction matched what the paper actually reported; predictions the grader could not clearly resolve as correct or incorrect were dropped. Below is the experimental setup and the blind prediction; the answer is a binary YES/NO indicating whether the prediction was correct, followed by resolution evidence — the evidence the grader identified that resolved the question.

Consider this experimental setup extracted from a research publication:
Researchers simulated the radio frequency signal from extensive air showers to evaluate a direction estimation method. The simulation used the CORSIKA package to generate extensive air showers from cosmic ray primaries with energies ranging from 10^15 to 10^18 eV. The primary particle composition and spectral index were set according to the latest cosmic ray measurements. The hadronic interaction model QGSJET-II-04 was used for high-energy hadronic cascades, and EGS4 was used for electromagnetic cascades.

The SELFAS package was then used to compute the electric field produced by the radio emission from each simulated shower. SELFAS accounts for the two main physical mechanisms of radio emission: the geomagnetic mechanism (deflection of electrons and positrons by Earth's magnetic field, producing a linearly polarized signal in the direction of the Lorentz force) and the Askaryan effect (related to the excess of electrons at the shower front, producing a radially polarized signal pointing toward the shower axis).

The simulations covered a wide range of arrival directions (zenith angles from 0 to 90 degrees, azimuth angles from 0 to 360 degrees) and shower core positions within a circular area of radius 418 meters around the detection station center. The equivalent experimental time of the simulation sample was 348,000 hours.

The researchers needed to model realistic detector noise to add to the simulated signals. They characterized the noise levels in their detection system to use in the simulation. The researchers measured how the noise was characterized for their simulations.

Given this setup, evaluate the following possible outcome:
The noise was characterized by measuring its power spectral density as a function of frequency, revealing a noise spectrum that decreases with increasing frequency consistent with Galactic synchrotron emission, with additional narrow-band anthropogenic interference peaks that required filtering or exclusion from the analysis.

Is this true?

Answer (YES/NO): NO